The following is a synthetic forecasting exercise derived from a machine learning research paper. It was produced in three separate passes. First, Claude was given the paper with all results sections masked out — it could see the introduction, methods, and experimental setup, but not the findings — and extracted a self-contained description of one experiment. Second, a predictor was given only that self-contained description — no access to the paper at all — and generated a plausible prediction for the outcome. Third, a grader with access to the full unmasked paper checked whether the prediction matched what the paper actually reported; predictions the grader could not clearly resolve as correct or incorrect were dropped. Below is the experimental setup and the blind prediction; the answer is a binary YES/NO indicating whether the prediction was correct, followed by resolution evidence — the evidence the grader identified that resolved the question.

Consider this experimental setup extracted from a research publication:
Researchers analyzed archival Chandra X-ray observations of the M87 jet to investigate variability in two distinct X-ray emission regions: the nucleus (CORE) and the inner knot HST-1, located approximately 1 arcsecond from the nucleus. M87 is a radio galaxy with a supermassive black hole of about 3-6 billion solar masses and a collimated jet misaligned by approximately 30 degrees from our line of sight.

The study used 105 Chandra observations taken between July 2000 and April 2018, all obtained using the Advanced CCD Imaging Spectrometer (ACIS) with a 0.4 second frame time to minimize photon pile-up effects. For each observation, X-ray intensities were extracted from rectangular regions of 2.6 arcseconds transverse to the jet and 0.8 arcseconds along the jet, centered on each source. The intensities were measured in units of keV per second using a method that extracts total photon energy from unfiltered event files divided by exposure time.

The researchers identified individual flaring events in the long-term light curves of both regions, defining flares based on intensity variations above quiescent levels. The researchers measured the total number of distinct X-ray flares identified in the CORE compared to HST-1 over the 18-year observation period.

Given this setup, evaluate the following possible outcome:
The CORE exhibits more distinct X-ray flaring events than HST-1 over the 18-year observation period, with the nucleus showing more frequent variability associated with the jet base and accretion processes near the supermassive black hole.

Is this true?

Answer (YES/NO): YES